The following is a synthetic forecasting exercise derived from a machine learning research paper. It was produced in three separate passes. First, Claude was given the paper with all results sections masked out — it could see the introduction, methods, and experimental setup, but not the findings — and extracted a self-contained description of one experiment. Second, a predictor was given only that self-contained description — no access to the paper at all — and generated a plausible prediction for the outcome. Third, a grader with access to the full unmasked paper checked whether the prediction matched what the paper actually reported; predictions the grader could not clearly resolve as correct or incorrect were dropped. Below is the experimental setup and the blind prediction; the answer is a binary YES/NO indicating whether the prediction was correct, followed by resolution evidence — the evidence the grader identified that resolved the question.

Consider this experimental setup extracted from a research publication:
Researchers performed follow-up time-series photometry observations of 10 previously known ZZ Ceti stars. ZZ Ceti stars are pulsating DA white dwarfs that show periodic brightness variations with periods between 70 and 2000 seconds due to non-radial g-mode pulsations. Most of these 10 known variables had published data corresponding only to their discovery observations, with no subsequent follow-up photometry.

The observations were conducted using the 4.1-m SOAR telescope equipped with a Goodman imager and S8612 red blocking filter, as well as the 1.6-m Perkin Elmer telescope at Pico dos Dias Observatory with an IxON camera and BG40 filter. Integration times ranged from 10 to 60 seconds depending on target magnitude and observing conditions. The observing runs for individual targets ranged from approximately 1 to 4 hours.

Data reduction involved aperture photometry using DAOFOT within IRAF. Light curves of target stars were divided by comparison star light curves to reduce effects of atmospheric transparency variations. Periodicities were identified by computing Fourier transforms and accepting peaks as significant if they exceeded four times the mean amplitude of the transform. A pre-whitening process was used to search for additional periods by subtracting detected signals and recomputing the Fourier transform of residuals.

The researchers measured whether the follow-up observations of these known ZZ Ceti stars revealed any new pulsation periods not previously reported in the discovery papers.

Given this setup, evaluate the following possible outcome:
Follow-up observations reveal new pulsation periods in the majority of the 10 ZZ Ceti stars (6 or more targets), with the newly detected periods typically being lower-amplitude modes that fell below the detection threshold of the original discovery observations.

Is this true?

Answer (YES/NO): NO